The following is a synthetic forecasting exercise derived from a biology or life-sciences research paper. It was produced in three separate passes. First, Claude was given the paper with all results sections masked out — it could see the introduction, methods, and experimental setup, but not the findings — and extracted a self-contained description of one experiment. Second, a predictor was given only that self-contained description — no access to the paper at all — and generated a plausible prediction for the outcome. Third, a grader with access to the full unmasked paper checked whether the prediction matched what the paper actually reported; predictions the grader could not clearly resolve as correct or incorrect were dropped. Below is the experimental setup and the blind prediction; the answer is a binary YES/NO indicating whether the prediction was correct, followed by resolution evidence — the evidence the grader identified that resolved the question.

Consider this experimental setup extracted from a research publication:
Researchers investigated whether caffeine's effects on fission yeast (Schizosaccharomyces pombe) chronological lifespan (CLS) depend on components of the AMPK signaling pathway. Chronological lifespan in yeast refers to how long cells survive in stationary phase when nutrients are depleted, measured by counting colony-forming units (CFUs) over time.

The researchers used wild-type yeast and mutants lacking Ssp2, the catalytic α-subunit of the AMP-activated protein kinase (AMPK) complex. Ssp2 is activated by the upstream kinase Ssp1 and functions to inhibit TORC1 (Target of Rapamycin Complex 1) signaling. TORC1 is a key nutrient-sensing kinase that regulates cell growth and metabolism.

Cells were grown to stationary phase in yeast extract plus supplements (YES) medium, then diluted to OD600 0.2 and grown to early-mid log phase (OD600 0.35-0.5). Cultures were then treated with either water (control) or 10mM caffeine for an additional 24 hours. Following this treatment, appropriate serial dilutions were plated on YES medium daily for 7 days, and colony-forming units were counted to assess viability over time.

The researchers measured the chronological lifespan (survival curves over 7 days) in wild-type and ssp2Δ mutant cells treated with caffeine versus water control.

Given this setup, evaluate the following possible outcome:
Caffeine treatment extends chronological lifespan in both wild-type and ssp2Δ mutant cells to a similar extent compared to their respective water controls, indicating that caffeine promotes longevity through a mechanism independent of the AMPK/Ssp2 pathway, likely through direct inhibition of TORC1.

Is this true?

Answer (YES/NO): NO